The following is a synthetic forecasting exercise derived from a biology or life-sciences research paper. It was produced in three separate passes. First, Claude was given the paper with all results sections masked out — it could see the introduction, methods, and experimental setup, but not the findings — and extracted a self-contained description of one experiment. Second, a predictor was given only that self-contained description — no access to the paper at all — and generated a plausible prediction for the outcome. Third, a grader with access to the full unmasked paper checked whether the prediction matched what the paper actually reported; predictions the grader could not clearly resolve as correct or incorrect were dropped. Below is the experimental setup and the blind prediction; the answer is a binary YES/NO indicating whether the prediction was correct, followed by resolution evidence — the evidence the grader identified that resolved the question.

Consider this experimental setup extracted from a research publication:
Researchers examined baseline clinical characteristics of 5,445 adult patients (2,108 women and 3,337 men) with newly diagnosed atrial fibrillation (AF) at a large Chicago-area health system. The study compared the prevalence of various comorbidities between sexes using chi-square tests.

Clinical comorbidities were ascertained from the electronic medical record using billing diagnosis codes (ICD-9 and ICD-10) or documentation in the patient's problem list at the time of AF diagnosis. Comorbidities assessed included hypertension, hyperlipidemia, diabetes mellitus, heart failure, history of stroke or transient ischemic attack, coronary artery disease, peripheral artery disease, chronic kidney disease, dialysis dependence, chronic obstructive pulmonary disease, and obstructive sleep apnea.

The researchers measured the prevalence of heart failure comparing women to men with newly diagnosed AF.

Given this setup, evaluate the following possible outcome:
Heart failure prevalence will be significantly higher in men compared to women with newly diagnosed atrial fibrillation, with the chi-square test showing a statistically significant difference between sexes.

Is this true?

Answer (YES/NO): NO